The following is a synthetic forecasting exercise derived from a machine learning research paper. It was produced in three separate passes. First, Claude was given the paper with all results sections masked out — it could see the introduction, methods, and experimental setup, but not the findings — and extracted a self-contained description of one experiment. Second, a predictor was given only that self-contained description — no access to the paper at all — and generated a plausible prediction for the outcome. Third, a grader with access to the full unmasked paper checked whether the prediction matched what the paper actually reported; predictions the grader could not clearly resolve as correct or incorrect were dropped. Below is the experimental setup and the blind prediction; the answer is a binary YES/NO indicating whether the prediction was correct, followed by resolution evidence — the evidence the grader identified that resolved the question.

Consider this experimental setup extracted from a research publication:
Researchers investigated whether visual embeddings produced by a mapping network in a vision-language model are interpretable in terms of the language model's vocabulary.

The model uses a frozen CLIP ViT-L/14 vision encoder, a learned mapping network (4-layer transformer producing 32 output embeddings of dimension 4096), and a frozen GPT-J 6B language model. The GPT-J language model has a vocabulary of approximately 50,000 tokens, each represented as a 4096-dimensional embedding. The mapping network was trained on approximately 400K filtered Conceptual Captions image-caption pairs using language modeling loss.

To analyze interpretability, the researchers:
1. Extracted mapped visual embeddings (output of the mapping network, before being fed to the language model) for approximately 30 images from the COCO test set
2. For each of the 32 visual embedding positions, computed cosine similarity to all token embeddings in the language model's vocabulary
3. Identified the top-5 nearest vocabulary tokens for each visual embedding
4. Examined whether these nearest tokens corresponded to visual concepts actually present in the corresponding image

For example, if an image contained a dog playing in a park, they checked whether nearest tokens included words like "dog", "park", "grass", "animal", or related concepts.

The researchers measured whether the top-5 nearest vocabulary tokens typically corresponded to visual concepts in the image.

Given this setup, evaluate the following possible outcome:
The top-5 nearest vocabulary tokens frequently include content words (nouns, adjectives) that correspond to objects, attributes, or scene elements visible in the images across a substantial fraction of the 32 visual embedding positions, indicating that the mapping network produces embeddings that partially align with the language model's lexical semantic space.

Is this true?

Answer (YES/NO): NO